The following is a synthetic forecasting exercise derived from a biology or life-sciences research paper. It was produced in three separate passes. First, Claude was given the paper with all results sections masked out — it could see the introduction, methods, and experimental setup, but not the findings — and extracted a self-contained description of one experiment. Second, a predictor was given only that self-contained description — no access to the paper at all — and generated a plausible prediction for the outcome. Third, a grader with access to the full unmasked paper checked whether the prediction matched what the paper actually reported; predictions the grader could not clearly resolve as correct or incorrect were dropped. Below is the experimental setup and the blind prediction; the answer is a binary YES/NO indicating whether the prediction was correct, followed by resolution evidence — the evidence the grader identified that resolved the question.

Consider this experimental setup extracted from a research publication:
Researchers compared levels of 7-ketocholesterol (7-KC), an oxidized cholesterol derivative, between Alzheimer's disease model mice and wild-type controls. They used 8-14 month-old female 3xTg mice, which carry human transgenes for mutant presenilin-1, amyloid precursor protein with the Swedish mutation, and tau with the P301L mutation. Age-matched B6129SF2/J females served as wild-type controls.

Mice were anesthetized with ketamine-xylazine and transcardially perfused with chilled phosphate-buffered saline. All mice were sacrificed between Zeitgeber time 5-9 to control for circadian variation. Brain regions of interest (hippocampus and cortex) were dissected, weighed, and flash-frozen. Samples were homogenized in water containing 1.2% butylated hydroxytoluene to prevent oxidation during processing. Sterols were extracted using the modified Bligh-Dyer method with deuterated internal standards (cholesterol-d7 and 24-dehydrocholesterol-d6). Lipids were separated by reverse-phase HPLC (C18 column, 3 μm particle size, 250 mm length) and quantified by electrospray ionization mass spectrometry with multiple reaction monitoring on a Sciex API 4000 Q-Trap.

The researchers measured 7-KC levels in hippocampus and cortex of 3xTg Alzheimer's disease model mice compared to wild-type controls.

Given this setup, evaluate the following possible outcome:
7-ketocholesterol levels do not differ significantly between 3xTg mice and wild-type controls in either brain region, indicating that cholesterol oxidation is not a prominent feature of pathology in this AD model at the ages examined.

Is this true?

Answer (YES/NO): NO